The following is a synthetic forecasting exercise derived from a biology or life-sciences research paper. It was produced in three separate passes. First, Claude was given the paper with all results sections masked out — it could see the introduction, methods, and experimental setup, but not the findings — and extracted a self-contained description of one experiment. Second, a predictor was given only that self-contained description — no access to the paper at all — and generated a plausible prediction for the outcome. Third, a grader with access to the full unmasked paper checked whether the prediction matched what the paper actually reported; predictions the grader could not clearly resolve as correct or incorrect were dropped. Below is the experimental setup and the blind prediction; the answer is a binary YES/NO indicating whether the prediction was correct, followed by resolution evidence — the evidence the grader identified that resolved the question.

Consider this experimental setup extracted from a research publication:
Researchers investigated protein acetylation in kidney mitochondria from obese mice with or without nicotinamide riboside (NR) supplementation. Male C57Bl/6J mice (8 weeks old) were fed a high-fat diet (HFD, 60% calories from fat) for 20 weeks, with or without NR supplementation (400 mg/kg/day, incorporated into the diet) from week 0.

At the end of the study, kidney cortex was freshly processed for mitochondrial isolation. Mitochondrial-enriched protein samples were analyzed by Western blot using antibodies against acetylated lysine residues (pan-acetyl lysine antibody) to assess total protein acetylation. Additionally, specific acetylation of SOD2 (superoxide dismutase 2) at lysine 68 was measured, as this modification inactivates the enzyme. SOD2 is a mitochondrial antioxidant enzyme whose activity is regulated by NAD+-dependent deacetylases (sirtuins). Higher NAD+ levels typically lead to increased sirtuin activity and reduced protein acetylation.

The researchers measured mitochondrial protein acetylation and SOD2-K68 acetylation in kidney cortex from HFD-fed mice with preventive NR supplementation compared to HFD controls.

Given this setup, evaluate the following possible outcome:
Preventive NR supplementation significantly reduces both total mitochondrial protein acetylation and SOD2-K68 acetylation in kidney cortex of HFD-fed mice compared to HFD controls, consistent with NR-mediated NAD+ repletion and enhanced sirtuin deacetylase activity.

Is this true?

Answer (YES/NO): NO